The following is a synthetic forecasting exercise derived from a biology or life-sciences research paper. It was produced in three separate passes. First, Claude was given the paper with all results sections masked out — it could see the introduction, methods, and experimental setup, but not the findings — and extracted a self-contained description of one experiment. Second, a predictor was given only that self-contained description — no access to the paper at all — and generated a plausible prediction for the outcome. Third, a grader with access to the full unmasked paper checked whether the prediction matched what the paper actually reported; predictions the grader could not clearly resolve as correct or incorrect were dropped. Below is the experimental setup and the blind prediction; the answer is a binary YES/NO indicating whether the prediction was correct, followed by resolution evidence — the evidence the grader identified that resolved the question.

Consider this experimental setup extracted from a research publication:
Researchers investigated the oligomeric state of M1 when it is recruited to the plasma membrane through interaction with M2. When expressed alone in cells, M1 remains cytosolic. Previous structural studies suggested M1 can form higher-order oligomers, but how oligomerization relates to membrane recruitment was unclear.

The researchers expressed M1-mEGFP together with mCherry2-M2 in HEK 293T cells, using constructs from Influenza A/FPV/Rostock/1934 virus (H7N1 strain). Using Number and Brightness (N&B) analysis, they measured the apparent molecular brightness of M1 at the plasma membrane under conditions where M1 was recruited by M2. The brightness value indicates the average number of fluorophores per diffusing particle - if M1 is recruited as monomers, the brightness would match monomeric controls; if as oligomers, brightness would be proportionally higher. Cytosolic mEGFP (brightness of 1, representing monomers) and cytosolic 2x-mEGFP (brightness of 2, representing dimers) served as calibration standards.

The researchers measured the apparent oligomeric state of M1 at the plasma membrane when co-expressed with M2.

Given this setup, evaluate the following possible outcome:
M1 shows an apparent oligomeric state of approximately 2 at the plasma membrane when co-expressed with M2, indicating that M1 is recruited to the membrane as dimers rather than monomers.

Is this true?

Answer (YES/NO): YES